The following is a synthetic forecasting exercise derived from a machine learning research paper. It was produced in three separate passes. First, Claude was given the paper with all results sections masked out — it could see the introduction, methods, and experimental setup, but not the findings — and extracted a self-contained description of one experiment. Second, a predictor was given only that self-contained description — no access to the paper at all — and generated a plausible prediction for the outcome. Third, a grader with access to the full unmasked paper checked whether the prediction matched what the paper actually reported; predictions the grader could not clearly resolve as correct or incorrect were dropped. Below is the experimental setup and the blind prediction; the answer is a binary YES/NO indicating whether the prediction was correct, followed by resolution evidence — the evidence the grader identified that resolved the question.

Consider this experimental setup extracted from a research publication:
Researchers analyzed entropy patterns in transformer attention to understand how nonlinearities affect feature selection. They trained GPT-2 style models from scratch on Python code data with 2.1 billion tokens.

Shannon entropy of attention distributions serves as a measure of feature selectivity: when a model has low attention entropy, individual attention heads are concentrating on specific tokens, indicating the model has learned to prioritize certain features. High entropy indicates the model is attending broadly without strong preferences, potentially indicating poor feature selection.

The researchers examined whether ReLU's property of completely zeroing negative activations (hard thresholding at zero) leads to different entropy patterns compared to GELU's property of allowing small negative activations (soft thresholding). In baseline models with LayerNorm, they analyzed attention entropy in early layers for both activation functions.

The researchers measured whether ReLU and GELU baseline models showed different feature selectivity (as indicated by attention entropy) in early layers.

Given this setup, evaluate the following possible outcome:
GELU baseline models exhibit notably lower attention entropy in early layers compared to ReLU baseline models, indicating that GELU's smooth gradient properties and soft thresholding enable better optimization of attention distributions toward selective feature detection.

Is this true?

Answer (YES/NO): NO